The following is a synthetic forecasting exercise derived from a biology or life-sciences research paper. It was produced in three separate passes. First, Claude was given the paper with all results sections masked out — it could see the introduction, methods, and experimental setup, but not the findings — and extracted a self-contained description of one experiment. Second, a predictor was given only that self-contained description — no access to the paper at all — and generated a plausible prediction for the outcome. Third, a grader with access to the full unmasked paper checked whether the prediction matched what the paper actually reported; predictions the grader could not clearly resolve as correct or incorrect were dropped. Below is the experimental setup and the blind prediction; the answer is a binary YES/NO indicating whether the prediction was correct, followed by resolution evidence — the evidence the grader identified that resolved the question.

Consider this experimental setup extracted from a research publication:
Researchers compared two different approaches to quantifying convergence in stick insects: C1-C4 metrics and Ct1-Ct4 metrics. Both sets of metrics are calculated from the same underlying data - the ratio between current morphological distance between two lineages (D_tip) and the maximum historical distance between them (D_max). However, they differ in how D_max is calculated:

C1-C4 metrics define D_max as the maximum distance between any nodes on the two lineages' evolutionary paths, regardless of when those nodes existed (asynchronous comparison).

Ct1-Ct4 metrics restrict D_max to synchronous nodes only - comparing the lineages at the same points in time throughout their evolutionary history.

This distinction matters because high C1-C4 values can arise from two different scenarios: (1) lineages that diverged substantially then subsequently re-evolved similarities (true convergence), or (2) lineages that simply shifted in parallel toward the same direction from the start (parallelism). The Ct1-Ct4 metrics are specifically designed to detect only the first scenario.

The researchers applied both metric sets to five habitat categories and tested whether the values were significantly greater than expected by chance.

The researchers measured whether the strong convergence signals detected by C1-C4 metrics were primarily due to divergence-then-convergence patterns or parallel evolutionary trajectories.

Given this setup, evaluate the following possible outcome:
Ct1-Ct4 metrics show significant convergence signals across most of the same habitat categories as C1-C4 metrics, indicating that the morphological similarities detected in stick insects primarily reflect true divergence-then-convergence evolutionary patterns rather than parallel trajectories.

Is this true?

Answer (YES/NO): NO